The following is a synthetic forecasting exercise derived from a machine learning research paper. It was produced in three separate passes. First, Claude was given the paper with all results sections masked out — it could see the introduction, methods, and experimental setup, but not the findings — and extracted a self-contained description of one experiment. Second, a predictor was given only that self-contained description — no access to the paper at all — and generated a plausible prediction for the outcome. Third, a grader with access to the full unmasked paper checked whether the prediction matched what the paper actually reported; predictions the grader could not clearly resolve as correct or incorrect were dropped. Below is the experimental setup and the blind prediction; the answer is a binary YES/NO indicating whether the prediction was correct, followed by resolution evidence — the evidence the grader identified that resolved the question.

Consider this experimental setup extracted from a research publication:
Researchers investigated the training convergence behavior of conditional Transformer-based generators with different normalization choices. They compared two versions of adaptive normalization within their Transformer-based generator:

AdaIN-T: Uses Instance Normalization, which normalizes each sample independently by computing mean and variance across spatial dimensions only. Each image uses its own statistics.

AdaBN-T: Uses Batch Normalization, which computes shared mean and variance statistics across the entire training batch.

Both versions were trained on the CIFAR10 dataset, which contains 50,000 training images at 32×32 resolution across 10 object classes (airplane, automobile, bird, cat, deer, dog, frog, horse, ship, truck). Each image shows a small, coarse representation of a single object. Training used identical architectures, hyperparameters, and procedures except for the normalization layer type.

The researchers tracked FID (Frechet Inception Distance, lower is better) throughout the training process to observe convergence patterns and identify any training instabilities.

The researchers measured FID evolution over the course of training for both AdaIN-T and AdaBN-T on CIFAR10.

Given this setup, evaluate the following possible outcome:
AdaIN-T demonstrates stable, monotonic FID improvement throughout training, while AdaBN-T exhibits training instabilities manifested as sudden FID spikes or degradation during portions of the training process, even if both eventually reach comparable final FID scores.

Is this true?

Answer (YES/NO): NO